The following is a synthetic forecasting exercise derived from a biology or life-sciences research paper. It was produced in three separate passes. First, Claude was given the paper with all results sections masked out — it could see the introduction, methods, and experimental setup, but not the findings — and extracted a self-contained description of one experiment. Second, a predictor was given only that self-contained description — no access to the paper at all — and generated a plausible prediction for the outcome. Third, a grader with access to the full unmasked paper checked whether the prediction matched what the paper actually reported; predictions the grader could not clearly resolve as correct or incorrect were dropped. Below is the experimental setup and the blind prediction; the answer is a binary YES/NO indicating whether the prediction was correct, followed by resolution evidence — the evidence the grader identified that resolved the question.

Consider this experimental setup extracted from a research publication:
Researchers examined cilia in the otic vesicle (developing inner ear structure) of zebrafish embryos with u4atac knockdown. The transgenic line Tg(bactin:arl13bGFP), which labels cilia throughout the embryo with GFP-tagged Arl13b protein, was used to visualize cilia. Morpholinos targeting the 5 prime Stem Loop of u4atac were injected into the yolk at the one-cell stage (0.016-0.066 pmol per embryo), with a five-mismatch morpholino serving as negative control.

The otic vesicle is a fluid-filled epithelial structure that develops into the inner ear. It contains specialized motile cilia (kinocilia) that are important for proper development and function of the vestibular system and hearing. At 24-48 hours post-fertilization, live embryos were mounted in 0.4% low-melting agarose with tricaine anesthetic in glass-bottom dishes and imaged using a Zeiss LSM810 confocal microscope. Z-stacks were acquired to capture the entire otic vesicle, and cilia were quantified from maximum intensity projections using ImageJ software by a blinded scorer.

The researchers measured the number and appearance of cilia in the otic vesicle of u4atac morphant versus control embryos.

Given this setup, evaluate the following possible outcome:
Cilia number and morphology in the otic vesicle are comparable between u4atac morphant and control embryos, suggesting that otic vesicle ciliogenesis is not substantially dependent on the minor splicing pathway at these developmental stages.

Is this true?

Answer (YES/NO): NO